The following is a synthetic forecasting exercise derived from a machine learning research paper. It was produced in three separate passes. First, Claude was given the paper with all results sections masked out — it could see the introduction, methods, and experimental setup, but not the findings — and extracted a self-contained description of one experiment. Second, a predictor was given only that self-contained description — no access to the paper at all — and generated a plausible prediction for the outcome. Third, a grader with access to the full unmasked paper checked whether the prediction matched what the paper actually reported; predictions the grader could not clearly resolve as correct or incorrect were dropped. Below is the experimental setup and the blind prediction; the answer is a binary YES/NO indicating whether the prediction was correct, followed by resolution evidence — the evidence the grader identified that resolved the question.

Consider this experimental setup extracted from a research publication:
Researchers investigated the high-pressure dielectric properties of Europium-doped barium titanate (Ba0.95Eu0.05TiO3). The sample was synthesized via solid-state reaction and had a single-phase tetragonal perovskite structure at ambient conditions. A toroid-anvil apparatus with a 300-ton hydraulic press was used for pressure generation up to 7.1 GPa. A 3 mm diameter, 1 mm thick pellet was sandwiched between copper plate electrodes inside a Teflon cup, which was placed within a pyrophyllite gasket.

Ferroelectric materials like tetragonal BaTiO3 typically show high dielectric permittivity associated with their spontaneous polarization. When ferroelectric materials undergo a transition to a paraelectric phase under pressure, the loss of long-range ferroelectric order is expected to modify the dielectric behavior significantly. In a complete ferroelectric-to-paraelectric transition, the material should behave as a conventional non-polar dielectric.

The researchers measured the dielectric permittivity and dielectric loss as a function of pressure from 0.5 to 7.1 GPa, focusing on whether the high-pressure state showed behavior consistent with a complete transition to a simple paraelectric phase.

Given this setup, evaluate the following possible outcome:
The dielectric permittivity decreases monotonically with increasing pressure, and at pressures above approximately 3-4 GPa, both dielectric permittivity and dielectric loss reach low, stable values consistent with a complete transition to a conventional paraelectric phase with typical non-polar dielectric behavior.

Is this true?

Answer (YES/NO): NO